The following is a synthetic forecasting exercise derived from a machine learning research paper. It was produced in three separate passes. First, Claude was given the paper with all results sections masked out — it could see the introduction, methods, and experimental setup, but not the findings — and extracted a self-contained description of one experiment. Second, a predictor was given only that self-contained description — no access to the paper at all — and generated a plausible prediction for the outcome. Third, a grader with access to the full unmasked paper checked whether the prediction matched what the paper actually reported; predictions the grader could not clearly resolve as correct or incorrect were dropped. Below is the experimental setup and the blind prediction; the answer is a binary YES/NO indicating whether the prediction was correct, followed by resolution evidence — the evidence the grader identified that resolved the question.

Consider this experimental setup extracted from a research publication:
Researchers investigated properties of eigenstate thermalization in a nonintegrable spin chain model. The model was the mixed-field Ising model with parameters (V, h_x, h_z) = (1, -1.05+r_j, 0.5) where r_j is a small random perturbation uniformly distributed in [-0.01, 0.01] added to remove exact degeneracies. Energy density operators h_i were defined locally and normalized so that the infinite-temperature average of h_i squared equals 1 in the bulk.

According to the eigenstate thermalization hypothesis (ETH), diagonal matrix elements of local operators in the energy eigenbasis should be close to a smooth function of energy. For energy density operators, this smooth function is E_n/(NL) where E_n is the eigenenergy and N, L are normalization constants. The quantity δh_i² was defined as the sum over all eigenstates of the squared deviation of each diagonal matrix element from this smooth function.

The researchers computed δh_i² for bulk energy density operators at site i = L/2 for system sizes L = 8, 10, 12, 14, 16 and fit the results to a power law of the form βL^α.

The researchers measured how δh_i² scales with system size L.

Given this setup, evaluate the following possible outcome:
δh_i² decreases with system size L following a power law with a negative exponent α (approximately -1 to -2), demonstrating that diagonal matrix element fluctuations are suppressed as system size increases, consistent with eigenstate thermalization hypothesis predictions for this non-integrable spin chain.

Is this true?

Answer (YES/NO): NO